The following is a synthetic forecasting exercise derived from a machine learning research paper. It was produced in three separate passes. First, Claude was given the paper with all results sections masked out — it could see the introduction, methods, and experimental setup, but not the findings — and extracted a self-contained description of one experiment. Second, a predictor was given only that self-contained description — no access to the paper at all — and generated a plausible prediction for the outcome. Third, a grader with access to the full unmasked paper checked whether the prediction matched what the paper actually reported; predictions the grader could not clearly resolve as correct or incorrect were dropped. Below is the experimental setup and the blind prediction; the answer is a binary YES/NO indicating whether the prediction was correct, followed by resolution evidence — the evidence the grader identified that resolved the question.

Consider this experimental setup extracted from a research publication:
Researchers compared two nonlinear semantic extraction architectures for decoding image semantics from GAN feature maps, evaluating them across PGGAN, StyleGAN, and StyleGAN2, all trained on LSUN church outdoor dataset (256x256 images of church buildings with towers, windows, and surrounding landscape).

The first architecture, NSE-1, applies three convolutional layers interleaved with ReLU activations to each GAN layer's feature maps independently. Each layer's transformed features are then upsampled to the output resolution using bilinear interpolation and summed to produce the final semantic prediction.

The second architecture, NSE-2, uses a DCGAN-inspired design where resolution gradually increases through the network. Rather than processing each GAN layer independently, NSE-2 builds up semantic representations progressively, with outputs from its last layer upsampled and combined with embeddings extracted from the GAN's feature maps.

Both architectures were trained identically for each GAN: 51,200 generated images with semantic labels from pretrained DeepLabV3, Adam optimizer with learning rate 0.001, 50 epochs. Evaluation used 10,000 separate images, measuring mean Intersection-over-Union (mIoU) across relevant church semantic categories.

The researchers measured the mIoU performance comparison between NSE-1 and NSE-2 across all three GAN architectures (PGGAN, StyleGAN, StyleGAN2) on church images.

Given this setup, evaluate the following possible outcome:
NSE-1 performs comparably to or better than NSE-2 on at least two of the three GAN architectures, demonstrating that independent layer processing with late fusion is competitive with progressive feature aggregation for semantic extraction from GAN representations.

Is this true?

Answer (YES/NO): YES